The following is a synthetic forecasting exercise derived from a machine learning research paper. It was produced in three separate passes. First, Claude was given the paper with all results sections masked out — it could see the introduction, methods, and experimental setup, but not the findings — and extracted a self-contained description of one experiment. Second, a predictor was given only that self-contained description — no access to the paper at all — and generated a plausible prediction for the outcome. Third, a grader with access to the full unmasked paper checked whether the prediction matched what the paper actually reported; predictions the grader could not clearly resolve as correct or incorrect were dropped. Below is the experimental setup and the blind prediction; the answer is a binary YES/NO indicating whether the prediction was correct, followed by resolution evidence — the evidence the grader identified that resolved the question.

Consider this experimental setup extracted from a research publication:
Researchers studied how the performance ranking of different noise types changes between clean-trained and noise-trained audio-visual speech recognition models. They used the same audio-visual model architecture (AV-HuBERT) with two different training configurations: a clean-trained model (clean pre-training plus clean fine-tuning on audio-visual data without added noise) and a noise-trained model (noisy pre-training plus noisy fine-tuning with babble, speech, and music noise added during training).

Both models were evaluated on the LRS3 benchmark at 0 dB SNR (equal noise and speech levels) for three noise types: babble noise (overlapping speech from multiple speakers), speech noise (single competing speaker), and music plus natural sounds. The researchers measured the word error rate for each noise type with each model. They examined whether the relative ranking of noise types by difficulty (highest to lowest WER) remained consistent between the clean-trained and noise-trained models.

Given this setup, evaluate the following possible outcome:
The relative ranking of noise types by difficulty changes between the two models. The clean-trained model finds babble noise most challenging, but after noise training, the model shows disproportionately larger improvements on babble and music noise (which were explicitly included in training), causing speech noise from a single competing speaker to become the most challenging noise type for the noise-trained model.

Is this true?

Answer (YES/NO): NO